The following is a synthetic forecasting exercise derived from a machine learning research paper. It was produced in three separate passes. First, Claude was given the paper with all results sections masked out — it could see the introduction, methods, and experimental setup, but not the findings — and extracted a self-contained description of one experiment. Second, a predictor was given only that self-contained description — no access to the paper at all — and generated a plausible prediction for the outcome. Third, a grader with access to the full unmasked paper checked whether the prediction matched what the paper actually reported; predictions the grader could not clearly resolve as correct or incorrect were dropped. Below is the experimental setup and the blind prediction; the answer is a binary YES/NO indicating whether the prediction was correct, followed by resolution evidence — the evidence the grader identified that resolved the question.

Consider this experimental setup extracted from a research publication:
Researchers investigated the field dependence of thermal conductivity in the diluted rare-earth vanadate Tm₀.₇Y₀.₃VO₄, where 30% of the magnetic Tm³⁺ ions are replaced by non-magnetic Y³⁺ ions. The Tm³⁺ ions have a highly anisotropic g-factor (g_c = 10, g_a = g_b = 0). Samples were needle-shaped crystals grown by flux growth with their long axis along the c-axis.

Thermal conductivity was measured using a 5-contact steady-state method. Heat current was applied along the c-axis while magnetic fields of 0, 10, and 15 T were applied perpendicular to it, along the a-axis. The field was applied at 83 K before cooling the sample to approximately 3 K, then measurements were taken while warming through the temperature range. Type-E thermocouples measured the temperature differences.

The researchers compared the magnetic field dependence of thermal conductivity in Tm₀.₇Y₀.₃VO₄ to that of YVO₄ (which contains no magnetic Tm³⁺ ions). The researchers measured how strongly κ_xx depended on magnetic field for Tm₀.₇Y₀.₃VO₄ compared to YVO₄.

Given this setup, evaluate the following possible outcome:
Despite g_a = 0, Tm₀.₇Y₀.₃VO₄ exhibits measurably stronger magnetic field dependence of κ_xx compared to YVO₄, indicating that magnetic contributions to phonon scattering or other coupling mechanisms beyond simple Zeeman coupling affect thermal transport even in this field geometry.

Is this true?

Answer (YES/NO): YES